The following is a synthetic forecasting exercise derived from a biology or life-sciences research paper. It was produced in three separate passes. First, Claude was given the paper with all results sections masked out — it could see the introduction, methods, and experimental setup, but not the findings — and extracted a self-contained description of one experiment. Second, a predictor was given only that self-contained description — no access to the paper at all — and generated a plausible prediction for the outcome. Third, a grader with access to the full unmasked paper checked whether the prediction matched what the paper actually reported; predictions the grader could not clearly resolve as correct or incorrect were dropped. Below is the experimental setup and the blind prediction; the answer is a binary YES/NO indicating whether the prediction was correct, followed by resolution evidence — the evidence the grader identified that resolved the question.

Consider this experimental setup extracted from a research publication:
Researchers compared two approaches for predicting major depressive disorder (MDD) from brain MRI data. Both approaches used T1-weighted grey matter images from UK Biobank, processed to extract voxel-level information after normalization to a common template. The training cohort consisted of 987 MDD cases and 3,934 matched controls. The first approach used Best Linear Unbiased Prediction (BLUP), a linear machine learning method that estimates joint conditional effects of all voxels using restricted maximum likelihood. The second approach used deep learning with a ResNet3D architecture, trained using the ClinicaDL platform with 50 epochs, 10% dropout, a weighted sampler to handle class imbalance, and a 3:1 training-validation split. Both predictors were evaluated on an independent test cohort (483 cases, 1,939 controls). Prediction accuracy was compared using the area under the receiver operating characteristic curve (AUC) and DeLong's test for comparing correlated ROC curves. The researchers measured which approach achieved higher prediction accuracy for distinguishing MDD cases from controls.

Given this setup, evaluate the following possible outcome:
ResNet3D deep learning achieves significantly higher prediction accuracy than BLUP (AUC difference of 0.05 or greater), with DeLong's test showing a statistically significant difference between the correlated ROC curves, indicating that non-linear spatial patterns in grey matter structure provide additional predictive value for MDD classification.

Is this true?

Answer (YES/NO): NO